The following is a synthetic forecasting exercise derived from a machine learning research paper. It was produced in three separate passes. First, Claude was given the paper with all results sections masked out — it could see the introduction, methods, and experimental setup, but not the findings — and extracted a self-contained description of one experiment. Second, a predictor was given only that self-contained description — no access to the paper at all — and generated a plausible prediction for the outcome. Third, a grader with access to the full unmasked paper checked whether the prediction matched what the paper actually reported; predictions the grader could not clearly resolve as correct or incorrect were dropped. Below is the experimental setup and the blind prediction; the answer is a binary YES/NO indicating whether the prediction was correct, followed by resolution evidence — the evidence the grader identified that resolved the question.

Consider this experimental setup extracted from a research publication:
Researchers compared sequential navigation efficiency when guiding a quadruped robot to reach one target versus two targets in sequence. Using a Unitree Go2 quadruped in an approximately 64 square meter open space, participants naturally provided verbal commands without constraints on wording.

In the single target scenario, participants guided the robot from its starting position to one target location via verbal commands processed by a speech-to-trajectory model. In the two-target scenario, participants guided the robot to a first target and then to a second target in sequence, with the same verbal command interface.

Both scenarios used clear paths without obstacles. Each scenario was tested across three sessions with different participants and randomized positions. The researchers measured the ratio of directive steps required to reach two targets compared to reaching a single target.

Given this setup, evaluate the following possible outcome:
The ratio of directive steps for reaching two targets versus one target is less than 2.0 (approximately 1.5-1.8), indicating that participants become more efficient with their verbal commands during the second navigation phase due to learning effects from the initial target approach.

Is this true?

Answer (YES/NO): NO